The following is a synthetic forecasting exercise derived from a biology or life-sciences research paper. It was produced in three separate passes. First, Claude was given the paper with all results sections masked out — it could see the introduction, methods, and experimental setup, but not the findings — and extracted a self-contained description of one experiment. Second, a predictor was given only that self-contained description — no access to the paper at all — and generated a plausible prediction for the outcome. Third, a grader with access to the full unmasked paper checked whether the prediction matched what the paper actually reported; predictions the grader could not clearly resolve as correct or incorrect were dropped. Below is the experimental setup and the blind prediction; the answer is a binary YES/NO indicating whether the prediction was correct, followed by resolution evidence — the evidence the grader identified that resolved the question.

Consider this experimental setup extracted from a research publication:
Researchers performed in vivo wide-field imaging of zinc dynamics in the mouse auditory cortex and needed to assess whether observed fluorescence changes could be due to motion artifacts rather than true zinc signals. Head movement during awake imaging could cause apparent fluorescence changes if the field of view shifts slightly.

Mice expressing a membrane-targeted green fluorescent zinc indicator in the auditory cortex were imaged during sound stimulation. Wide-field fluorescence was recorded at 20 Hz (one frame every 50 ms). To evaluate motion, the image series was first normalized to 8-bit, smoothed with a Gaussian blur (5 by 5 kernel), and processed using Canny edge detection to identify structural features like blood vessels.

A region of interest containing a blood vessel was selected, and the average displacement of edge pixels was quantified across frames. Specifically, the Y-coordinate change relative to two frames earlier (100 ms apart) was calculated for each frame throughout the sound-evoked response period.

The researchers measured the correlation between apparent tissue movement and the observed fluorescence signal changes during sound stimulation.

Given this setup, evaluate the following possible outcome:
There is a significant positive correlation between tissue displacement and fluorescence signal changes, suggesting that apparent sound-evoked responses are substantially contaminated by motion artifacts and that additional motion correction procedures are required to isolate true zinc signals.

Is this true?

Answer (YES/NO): NO